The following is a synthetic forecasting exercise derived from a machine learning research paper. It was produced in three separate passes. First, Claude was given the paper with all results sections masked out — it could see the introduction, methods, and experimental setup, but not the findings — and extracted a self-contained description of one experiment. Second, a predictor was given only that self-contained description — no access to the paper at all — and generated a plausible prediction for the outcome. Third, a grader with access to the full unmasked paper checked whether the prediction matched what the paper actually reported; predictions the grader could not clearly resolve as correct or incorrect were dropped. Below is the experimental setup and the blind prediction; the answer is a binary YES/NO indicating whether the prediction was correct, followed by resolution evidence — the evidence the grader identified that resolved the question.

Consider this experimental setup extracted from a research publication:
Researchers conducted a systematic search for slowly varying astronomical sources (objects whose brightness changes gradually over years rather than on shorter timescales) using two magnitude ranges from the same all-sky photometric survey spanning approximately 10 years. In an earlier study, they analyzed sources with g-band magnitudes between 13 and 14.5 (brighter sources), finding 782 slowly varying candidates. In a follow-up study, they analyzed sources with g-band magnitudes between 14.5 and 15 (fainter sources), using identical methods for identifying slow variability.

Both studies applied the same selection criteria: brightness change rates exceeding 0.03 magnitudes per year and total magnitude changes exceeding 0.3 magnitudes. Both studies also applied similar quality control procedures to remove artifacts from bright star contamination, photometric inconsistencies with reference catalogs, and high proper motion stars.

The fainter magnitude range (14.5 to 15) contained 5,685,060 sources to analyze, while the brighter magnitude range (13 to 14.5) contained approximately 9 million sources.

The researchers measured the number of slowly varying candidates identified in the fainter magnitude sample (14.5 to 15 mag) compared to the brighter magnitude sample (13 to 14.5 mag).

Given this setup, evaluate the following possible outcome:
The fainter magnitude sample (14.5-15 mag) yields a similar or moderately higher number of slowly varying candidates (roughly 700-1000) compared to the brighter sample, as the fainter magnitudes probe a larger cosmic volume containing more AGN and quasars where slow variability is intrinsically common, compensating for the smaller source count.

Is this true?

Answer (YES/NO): NO